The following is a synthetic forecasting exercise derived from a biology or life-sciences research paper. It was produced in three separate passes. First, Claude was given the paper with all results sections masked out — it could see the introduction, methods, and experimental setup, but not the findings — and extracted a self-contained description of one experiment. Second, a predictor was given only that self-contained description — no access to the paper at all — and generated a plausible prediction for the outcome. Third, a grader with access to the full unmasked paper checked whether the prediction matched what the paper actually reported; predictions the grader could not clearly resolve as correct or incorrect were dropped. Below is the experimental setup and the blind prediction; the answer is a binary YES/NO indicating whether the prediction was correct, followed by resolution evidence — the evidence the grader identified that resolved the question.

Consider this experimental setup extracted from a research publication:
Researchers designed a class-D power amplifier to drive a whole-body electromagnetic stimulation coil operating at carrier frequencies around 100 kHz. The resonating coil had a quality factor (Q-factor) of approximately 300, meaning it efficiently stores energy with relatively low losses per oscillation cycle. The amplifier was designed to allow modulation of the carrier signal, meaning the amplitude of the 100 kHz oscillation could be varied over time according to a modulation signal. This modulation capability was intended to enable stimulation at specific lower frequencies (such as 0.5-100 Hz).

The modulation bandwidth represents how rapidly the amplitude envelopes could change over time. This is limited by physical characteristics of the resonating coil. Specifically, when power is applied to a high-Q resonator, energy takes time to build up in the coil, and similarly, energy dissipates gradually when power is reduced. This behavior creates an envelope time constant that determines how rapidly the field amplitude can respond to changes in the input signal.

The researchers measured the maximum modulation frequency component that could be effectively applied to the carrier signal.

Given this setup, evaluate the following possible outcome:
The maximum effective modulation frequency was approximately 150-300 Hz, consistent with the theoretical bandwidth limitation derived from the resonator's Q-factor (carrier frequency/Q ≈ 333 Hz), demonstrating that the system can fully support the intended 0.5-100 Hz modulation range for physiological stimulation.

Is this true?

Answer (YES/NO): NO